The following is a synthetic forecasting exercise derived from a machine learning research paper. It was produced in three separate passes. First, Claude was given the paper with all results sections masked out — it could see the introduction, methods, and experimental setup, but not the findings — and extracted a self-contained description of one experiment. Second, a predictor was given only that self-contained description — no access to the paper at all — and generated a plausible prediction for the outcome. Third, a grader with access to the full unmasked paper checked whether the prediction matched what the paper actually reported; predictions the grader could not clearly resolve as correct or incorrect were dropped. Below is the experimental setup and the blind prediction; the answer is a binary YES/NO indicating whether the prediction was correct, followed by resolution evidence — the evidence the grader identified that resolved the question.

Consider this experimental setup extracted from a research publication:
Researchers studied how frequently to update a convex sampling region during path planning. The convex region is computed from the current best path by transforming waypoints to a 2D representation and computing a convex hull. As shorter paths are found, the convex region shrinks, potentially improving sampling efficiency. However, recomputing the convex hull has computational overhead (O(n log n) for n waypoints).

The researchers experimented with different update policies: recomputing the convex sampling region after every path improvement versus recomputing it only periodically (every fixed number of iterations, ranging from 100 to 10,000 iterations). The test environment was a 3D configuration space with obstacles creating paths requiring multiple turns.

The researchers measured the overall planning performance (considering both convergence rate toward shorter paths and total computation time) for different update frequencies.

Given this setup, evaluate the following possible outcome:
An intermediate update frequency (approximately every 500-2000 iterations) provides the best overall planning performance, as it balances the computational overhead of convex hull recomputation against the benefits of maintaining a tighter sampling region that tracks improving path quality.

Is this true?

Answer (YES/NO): YES